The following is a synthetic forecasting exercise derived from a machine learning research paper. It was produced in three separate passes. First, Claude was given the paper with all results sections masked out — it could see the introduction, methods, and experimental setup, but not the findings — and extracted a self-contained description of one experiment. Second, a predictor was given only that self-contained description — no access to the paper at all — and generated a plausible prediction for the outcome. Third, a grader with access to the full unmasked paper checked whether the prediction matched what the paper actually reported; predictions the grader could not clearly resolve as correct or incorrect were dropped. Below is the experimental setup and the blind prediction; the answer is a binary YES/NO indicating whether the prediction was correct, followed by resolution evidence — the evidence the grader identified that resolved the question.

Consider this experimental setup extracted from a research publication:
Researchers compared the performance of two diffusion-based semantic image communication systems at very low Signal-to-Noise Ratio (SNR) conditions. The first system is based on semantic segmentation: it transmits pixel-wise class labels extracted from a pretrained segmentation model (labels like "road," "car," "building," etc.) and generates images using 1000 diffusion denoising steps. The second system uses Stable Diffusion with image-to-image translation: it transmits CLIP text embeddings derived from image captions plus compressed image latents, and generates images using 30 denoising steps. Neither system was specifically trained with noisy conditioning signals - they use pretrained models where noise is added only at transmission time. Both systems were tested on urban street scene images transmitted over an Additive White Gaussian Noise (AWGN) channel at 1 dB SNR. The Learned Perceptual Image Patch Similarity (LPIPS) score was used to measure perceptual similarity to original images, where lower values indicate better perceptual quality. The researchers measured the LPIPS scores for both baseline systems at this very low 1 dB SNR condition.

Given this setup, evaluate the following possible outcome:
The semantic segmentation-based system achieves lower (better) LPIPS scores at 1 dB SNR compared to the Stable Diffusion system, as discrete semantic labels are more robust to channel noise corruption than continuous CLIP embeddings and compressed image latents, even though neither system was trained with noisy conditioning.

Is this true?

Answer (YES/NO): NO